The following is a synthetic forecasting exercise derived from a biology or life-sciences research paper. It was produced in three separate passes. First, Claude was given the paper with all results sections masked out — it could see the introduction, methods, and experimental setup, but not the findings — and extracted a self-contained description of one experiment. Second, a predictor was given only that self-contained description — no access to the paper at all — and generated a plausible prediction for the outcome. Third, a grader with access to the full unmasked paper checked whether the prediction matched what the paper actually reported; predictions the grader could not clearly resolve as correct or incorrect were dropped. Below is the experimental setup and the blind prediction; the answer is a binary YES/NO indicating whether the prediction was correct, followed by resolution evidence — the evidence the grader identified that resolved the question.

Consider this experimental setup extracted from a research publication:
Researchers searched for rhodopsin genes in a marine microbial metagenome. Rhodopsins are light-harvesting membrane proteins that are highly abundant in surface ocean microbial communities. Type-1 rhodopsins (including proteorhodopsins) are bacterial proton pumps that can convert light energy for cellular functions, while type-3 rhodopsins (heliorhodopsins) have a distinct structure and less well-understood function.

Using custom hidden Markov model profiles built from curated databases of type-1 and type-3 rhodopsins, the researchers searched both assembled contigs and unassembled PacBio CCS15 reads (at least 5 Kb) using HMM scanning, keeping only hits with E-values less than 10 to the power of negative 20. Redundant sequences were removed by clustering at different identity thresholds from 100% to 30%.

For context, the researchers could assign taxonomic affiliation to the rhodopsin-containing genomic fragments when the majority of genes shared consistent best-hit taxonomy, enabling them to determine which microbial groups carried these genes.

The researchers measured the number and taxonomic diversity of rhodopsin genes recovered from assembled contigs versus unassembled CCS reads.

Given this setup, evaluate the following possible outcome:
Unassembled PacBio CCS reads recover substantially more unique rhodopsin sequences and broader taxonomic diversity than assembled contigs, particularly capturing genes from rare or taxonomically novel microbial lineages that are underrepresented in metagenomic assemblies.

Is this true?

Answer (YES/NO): NO